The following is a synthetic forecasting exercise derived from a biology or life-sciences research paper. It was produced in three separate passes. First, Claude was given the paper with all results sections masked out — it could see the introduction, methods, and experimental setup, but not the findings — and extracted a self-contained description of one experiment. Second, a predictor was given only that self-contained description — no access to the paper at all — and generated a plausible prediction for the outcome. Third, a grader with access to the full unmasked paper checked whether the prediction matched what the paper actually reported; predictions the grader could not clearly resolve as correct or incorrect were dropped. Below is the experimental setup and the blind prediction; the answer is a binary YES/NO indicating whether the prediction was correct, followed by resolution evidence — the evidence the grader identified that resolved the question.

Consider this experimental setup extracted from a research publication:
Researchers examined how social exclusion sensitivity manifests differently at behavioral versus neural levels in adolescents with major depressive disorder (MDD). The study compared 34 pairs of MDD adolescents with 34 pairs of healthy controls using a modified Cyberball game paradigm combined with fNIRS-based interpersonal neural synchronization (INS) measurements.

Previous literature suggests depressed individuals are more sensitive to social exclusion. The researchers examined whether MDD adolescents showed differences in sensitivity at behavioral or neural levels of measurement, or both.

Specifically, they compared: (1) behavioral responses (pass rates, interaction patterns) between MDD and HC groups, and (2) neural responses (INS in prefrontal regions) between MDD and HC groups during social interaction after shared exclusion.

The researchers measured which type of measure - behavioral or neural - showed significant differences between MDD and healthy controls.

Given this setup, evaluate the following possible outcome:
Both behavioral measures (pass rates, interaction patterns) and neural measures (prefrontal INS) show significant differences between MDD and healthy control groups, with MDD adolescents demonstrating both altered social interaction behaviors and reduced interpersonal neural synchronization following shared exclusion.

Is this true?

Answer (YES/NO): NO